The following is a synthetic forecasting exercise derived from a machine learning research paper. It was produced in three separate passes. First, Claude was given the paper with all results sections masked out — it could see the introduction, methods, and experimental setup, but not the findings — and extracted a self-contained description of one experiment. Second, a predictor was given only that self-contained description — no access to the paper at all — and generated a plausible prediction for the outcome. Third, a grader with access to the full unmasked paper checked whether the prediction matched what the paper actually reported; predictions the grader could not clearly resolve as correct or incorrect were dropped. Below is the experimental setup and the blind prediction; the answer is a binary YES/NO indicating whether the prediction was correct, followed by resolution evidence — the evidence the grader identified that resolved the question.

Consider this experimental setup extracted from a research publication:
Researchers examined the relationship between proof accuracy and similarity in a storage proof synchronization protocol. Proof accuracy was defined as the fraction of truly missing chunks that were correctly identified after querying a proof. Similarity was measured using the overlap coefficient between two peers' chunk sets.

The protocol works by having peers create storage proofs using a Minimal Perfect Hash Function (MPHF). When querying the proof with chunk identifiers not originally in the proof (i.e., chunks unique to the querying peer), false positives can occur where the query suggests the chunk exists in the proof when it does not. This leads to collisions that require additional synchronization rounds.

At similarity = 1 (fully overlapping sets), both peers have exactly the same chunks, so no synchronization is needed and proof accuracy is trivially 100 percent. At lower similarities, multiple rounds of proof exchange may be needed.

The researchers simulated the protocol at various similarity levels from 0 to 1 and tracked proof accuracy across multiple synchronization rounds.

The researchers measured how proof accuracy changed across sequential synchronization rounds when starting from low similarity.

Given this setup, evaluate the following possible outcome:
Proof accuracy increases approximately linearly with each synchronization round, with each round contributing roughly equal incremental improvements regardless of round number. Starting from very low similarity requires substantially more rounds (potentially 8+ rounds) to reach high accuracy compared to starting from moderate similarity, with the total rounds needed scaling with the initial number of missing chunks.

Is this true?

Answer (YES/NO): NO